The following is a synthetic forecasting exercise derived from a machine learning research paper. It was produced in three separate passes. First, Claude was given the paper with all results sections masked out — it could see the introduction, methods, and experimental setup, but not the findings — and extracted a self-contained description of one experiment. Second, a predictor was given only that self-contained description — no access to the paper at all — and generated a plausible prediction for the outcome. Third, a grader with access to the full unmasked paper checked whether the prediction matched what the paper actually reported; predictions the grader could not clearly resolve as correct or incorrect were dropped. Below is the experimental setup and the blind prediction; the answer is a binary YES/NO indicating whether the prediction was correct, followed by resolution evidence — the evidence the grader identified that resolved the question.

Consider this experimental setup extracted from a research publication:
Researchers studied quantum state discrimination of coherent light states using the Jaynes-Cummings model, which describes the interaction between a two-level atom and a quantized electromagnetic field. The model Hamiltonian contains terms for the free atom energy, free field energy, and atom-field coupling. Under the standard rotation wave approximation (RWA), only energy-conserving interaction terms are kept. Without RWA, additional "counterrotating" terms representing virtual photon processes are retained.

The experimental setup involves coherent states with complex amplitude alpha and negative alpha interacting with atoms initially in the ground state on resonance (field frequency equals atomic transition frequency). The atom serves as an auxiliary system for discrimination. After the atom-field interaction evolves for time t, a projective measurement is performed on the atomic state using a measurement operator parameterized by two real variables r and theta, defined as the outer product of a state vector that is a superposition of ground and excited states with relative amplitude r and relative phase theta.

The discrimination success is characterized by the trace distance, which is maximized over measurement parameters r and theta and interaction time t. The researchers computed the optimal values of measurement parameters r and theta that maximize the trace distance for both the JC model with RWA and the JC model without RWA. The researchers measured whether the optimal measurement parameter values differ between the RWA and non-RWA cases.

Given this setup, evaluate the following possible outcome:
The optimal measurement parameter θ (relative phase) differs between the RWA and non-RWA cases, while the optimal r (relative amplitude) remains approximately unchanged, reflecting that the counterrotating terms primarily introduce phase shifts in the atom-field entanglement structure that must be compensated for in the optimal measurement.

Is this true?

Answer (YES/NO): NO